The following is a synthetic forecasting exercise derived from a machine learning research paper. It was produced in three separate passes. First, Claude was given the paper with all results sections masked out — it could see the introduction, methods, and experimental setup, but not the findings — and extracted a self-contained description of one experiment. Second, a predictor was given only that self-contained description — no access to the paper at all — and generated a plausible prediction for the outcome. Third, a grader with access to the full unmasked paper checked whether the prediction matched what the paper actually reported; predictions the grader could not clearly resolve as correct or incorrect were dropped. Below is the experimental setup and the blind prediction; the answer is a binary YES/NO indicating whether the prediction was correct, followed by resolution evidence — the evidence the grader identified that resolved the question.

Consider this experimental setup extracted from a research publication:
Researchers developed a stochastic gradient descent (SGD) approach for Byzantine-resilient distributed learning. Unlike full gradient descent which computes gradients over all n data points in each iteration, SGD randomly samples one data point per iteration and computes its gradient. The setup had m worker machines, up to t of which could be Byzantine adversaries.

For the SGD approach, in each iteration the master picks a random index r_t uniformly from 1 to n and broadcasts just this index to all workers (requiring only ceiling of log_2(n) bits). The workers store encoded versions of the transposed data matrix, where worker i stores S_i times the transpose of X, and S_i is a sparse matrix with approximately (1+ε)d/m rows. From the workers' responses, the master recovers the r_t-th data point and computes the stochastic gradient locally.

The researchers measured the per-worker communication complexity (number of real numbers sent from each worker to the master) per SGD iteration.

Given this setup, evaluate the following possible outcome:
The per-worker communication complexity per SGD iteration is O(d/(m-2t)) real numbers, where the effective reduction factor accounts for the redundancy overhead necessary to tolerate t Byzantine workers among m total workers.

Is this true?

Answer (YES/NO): NO